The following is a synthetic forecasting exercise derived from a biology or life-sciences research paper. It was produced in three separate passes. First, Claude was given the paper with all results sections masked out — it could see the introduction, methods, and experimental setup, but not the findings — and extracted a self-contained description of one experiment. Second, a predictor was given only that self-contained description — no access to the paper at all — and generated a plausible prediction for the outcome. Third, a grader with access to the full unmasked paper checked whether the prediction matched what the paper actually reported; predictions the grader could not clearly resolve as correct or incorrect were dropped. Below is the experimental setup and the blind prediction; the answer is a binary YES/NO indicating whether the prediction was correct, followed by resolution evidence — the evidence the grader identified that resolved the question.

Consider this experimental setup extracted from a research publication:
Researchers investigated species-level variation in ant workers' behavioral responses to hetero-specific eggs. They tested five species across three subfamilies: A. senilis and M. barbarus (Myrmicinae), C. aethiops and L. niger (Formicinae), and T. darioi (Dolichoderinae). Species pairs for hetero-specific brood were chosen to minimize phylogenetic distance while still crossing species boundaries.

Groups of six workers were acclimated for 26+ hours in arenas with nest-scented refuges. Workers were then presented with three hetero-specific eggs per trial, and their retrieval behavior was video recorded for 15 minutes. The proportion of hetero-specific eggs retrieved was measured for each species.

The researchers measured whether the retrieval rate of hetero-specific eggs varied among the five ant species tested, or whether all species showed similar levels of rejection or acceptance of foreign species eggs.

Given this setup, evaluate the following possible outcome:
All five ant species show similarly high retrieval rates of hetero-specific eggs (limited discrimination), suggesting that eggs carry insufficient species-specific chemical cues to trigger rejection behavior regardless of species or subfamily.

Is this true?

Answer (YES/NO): NO